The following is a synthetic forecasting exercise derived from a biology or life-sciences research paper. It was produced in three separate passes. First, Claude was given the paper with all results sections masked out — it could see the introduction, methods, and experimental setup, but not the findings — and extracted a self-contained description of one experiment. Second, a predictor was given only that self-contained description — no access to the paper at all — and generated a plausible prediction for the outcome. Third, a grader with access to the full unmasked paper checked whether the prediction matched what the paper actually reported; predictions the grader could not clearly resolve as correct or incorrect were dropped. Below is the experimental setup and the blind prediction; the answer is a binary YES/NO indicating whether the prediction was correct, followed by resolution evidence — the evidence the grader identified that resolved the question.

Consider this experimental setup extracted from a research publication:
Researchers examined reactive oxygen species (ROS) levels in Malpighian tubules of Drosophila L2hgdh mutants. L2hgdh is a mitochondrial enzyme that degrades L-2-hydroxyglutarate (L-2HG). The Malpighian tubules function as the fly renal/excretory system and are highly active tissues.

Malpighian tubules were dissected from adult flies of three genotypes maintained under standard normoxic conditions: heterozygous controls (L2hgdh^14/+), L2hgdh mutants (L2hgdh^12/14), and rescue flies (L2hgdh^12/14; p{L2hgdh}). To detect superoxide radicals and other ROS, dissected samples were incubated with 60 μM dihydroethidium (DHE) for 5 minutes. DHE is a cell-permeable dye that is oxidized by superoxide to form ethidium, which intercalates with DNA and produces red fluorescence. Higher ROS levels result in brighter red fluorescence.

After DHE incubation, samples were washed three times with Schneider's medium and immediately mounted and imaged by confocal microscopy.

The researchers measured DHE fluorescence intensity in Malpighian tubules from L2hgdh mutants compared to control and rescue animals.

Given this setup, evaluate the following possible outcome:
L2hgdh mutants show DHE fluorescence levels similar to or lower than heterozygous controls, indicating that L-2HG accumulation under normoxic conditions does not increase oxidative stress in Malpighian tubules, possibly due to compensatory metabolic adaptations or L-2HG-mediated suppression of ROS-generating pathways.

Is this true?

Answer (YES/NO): NO